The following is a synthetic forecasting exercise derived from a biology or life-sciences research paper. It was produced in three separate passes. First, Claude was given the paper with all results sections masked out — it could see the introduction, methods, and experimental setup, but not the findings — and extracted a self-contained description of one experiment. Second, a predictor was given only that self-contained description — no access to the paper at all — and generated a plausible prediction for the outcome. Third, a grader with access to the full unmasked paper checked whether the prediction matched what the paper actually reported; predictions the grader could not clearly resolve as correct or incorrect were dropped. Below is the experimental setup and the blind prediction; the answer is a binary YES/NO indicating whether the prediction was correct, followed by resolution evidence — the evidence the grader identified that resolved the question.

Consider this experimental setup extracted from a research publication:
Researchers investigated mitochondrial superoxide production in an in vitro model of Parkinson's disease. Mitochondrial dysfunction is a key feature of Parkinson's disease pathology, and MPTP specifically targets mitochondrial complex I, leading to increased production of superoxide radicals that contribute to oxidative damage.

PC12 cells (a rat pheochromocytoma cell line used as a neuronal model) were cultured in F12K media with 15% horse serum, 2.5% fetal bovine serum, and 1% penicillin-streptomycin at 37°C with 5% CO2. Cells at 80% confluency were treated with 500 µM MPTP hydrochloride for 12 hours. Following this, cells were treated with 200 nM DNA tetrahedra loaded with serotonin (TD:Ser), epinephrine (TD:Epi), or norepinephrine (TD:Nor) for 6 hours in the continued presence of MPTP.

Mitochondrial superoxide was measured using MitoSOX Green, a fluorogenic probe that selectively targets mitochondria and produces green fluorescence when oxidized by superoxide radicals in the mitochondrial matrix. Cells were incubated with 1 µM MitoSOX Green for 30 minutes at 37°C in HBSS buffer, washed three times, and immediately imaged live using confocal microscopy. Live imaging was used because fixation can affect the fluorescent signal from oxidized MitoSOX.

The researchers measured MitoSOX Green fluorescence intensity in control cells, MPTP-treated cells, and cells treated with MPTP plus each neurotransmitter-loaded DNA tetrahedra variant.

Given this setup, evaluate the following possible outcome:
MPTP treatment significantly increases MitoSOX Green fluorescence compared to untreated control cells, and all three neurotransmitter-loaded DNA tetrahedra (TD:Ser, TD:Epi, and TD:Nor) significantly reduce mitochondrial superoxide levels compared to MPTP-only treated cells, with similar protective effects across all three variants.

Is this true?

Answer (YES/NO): YES